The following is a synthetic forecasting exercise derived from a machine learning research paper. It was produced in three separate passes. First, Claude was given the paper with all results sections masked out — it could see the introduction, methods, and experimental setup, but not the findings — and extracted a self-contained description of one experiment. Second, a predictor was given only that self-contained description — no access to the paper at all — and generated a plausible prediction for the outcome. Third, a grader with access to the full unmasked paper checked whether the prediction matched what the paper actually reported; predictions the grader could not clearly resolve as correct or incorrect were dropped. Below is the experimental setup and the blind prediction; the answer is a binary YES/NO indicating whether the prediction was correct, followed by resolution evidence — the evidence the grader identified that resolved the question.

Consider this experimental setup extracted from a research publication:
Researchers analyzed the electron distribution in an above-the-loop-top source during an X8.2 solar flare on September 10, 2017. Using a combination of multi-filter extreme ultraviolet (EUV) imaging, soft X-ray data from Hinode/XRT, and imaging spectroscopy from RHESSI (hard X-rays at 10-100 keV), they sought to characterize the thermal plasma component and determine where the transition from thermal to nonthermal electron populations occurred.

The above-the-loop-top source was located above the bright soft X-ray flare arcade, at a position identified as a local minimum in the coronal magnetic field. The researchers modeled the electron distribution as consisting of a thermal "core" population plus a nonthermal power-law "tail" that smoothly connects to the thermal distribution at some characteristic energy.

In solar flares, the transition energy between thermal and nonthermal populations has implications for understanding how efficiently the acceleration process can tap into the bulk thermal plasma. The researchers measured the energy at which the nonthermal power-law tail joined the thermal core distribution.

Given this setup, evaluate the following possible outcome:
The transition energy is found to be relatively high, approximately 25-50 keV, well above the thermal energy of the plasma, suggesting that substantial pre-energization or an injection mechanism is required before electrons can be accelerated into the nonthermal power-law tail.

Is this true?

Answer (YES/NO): NO